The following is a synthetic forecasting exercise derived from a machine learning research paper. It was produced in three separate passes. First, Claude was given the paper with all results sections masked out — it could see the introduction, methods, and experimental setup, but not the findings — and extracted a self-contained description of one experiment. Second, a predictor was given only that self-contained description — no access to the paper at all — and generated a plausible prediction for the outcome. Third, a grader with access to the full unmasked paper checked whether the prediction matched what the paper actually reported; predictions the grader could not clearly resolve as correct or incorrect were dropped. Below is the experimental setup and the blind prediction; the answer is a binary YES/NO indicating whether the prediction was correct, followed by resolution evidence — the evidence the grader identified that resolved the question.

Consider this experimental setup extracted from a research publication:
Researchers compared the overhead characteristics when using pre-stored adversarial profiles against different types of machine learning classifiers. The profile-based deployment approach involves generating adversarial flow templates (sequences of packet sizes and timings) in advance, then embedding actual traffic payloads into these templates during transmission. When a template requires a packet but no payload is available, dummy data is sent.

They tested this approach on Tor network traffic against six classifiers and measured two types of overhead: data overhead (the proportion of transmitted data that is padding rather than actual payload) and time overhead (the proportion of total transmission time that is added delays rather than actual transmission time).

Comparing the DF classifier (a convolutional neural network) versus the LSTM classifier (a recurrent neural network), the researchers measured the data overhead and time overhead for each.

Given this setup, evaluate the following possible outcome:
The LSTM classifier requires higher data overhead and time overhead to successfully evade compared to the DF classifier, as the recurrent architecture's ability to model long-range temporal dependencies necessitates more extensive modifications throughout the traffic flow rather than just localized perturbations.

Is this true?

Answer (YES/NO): NO